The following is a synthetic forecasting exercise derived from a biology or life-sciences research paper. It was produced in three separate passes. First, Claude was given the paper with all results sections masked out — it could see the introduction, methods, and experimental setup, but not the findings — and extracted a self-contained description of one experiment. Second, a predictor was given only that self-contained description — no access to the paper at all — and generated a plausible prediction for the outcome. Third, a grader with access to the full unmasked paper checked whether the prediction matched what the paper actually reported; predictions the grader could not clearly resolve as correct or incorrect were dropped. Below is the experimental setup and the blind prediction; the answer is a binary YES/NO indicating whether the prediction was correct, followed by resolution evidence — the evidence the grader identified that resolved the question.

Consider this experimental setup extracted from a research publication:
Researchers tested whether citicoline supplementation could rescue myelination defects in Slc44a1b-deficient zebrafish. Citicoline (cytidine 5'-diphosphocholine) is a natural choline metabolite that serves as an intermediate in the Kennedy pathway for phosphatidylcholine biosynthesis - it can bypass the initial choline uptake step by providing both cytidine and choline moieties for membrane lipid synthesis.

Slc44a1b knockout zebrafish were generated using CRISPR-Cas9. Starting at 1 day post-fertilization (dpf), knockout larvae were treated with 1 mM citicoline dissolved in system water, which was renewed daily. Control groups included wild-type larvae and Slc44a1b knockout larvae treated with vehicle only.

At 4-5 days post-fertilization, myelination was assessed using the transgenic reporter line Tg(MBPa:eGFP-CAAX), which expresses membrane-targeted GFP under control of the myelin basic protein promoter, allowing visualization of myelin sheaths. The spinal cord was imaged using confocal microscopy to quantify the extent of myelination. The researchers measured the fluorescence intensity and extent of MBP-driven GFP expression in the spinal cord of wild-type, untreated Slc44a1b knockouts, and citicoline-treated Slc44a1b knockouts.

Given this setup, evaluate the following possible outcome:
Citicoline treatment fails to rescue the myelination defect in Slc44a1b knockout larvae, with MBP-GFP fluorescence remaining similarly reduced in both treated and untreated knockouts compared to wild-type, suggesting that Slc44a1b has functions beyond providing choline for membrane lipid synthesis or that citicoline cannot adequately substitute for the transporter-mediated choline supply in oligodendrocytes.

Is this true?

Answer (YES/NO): NO